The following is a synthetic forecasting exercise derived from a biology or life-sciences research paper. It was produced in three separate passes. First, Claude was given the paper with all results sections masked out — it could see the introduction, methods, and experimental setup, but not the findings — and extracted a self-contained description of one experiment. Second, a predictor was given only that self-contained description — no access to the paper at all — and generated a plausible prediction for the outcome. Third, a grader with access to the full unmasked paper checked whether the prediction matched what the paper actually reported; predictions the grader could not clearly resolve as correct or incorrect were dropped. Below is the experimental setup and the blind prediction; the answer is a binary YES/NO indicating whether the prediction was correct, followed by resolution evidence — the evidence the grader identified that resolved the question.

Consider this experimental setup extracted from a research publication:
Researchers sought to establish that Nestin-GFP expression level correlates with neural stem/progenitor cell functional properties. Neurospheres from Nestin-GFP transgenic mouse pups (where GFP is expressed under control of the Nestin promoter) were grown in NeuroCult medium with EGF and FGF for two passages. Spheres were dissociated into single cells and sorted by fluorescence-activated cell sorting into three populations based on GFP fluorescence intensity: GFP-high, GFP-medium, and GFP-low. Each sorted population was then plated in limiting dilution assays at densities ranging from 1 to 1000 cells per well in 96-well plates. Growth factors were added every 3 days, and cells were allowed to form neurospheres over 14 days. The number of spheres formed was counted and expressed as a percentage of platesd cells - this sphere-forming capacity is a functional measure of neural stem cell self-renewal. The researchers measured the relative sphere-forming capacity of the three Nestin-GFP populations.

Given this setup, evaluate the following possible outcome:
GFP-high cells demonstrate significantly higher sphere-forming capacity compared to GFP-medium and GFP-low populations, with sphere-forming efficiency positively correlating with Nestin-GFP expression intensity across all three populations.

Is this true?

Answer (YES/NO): YES